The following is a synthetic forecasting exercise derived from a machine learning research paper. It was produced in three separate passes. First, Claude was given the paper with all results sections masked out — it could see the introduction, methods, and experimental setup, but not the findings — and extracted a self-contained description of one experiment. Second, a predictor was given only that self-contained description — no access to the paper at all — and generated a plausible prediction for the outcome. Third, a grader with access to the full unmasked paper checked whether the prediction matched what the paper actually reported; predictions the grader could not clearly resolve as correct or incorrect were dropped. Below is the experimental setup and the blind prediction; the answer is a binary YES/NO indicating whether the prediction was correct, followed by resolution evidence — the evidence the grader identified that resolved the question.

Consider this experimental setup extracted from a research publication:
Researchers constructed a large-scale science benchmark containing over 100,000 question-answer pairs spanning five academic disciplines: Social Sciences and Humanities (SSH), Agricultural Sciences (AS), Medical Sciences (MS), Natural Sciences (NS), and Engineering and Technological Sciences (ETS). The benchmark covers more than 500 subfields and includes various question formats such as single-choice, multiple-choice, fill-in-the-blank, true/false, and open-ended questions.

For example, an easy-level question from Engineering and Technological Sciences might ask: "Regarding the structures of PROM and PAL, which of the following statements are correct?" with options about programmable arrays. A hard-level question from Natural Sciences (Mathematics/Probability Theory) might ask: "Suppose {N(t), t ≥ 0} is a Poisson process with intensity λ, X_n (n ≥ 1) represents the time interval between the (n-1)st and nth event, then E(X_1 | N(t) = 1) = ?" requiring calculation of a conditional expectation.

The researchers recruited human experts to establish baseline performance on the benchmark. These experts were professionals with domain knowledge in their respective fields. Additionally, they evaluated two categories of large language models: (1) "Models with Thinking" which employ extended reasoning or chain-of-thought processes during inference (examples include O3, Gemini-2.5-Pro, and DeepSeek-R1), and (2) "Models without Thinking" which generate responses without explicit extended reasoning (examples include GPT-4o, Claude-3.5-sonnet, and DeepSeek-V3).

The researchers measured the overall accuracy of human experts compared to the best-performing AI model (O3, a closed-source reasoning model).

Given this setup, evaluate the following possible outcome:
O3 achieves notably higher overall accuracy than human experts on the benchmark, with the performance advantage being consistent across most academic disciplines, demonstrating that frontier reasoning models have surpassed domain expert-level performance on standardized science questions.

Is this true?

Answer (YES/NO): NO